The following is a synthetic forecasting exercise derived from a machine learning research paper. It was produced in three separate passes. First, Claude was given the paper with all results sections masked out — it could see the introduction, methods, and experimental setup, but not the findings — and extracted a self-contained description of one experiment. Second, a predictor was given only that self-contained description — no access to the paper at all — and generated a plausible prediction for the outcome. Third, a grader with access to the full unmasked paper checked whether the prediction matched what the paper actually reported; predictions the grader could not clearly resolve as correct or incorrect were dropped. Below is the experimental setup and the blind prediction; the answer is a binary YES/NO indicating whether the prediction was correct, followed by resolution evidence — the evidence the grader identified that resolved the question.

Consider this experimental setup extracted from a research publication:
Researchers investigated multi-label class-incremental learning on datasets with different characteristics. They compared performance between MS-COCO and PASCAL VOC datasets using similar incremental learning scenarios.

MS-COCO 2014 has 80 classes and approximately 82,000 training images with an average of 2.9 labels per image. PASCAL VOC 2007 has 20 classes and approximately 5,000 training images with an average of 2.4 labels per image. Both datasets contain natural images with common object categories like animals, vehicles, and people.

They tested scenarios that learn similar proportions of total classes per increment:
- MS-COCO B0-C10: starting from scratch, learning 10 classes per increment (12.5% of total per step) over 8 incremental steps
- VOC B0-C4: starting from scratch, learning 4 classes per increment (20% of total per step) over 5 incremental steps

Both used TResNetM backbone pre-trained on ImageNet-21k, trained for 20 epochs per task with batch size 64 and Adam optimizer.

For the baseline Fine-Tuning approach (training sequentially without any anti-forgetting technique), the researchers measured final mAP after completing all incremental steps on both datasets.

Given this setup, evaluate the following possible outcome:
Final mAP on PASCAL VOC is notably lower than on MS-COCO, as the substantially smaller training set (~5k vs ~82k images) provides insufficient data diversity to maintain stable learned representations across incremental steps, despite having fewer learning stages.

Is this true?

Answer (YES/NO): NO